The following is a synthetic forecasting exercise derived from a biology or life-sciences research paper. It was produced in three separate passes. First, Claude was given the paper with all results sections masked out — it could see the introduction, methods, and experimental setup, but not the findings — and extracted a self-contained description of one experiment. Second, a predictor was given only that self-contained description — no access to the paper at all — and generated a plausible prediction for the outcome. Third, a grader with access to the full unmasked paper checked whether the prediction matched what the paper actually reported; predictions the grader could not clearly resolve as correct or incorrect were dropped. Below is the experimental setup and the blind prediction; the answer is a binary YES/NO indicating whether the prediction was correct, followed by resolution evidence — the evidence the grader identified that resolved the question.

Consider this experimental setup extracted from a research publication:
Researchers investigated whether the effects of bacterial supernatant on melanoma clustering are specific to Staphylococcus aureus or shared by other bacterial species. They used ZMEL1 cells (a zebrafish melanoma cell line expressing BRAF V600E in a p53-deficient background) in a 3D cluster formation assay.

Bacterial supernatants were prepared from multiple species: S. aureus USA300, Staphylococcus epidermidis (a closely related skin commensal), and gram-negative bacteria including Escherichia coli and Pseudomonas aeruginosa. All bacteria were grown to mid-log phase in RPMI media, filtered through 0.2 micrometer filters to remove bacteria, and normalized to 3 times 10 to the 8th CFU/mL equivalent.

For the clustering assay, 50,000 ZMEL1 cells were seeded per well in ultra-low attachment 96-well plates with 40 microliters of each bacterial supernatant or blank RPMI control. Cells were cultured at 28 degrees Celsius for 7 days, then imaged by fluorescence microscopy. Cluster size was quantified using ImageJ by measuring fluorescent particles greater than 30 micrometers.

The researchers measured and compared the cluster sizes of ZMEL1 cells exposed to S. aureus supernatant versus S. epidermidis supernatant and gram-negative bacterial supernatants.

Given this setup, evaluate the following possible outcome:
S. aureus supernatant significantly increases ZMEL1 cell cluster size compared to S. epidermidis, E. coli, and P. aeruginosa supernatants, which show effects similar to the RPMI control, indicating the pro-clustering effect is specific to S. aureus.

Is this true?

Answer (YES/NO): YES